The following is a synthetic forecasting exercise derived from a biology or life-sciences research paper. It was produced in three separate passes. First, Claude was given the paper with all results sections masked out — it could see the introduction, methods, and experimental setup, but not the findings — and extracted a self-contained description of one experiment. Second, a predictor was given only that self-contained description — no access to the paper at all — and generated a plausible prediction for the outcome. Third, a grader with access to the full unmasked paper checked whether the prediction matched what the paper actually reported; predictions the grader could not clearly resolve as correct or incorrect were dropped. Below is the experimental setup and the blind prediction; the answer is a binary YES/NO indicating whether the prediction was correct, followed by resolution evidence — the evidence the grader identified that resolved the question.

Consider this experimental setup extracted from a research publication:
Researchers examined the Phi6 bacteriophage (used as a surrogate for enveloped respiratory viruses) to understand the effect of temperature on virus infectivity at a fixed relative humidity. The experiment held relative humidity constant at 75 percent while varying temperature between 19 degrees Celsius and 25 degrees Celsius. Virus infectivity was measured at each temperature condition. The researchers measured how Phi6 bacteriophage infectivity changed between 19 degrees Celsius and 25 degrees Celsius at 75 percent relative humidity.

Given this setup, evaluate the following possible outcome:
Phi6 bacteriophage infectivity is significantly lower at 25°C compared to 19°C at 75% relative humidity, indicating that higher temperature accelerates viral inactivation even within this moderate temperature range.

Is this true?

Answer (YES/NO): YES